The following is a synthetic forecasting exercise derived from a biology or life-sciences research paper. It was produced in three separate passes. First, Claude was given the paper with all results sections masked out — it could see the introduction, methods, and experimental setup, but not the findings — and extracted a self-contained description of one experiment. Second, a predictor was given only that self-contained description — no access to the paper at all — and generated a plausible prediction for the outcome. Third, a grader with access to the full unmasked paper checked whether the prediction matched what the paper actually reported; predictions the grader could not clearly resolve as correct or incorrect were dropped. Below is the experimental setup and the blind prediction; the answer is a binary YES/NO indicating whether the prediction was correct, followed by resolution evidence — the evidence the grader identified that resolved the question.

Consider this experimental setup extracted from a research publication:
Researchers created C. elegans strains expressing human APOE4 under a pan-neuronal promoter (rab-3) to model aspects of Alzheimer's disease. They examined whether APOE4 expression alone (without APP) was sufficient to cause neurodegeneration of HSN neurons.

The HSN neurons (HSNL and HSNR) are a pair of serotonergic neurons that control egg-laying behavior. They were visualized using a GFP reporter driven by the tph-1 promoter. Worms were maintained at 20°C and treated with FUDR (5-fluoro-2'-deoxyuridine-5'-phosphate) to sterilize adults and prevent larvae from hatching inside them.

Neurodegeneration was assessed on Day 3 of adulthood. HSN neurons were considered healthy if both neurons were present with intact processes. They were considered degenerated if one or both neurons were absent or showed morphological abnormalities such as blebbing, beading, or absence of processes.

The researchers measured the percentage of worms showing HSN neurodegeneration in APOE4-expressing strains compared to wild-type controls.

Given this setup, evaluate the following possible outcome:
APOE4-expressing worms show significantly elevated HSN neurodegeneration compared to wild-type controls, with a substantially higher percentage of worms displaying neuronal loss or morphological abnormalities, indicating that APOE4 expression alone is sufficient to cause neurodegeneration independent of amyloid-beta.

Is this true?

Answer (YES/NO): YES